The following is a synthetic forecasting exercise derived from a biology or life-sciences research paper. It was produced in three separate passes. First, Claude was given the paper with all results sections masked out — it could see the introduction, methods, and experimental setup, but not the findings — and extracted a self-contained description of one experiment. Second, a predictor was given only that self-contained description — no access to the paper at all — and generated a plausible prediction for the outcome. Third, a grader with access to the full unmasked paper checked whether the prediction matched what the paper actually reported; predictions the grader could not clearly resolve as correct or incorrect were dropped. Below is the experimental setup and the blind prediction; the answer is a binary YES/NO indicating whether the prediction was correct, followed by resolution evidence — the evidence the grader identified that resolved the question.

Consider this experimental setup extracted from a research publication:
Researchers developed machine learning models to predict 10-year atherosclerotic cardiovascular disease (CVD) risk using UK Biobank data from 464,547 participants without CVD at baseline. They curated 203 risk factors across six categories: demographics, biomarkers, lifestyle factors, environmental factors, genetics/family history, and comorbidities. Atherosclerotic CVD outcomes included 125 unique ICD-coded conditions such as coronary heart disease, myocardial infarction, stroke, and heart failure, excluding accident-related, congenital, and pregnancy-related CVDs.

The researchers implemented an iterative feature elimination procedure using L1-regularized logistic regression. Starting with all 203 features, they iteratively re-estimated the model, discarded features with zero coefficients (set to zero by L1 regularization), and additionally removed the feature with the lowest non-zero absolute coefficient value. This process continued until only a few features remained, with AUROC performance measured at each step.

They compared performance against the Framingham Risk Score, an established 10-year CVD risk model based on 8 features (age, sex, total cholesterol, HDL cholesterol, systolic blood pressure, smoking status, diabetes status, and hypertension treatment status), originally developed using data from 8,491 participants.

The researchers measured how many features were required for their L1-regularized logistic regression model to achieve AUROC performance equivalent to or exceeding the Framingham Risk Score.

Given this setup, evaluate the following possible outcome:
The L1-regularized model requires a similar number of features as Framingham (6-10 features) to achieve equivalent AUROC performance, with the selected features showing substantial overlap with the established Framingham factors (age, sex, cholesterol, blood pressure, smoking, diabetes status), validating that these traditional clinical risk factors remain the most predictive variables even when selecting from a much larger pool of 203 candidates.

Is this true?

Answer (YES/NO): NO